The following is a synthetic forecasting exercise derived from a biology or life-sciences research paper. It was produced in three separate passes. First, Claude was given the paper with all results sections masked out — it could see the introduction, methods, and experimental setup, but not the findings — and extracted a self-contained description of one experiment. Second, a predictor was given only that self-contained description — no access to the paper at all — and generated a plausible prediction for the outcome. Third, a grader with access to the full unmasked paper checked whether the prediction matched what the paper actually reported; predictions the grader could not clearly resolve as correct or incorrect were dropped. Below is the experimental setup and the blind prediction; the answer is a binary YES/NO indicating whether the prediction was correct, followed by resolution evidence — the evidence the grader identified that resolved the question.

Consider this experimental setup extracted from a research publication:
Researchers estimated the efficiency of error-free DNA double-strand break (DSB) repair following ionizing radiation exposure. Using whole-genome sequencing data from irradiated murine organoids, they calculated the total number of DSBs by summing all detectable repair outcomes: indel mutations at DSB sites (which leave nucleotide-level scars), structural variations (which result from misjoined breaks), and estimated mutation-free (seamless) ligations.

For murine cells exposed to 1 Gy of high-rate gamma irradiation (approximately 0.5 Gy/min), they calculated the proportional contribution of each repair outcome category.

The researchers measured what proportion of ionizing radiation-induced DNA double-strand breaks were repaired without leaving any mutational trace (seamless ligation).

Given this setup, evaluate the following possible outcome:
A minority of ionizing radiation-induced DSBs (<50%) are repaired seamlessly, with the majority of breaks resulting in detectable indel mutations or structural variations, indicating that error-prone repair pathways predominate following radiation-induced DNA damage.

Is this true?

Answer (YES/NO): YES